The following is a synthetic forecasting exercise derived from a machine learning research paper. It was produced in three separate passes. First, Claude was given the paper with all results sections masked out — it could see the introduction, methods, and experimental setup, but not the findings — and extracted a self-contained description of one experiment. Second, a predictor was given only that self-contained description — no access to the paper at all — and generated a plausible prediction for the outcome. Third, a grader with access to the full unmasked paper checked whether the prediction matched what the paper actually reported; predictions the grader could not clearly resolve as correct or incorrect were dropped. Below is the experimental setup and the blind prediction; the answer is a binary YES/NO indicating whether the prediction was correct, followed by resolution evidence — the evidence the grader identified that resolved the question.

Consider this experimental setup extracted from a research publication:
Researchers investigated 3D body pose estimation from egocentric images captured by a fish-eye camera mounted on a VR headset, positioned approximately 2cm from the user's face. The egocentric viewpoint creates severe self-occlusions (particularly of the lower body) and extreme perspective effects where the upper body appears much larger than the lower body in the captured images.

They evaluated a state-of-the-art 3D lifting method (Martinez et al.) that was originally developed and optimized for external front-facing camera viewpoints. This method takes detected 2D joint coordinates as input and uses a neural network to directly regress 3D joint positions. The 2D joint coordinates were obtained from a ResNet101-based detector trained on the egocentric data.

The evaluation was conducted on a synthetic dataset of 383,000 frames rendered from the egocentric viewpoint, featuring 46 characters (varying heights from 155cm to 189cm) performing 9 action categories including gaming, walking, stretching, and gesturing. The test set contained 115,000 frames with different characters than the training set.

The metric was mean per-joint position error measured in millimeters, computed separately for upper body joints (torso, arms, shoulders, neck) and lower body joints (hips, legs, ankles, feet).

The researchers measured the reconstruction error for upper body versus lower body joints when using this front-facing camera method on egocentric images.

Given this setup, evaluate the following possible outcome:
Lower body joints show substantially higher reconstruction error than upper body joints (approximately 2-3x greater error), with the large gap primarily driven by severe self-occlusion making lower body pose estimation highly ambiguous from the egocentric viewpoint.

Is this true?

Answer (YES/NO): YES